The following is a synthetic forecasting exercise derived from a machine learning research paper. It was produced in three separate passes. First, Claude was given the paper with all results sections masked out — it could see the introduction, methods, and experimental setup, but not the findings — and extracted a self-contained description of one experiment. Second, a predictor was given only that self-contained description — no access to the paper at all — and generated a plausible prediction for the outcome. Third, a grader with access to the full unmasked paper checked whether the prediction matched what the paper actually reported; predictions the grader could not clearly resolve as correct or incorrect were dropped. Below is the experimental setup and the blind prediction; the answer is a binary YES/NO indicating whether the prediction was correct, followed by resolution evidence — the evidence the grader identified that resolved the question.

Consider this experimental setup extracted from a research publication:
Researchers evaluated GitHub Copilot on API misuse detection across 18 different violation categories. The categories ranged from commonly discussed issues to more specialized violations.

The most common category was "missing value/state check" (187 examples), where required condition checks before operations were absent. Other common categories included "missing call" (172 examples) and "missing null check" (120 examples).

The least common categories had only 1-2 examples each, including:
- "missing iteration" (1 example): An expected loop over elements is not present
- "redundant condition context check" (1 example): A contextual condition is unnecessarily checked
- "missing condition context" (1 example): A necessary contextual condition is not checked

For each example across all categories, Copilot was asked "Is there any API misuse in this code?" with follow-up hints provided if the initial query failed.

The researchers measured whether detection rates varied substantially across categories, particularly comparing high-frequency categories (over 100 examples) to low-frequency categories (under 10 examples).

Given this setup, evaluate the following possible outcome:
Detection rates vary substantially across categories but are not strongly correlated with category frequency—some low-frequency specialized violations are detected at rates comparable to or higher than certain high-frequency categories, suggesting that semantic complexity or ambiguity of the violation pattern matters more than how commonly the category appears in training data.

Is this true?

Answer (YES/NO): YES